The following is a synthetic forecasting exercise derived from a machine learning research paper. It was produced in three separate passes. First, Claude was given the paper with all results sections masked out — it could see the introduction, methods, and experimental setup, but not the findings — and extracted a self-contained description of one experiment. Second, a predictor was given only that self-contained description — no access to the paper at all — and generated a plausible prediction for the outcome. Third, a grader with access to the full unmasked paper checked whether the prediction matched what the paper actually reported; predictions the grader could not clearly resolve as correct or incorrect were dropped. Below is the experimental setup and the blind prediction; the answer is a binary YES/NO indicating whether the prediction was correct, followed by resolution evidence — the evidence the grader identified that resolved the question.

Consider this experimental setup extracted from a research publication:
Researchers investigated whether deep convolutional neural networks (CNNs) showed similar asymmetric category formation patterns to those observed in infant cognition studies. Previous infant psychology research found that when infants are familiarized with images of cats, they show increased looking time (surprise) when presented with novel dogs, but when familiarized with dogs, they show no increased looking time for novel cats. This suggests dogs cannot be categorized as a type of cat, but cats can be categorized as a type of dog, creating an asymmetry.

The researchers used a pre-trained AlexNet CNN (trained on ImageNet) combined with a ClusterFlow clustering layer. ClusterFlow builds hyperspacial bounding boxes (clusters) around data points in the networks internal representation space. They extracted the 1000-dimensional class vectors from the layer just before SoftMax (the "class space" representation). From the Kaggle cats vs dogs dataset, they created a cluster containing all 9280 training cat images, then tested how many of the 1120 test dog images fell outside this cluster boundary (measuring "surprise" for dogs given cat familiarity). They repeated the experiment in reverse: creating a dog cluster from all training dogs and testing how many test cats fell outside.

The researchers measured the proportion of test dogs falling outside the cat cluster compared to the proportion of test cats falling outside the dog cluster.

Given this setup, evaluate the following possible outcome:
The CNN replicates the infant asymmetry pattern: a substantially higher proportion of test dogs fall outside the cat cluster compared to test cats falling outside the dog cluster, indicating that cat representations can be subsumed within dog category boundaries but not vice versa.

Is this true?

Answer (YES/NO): YES